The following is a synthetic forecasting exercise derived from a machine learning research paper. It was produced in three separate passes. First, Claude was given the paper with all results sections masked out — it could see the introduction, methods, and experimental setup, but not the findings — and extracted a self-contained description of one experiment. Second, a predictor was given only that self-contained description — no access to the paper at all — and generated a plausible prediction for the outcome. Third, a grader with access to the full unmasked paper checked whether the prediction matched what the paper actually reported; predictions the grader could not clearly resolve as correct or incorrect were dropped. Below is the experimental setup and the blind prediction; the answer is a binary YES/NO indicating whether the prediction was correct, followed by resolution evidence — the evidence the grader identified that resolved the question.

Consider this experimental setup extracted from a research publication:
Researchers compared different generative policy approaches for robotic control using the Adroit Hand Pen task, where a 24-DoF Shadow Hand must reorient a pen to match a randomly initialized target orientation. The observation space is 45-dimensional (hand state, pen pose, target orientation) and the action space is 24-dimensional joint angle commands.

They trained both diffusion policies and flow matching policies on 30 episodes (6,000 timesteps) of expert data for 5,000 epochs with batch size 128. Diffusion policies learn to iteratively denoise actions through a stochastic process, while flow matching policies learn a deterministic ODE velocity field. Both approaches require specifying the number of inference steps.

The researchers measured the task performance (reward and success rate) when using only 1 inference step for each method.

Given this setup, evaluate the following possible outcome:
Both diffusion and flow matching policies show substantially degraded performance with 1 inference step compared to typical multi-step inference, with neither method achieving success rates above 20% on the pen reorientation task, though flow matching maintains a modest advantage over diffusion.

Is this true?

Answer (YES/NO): NO